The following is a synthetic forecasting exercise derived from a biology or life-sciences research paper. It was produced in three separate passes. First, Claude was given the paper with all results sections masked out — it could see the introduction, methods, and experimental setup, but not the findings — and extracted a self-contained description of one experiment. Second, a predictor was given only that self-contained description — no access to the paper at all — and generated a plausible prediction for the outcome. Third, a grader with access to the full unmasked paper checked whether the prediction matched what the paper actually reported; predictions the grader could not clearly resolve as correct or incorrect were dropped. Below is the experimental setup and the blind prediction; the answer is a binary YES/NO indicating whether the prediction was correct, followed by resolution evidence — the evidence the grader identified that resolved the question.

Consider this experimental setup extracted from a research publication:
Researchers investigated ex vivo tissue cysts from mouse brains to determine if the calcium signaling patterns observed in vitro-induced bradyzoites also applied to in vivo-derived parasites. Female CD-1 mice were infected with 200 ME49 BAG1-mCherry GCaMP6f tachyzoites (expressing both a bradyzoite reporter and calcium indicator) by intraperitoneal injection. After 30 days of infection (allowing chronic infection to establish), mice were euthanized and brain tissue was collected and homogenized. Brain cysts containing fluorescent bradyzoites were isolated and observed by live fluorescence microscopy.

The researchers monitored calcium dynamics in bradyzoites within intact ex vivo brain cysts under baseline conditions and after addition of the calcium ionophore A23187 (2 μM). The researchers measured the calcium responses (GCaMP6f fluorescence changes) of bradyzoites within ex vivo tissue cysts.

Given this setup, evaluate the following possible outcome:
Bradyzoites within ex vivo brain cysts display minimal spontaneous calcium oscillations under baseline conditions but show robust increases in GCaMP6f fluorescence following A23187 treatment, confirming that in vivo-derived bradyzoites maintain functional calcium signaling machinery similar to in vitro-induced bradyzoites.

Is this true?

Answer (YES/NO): NO